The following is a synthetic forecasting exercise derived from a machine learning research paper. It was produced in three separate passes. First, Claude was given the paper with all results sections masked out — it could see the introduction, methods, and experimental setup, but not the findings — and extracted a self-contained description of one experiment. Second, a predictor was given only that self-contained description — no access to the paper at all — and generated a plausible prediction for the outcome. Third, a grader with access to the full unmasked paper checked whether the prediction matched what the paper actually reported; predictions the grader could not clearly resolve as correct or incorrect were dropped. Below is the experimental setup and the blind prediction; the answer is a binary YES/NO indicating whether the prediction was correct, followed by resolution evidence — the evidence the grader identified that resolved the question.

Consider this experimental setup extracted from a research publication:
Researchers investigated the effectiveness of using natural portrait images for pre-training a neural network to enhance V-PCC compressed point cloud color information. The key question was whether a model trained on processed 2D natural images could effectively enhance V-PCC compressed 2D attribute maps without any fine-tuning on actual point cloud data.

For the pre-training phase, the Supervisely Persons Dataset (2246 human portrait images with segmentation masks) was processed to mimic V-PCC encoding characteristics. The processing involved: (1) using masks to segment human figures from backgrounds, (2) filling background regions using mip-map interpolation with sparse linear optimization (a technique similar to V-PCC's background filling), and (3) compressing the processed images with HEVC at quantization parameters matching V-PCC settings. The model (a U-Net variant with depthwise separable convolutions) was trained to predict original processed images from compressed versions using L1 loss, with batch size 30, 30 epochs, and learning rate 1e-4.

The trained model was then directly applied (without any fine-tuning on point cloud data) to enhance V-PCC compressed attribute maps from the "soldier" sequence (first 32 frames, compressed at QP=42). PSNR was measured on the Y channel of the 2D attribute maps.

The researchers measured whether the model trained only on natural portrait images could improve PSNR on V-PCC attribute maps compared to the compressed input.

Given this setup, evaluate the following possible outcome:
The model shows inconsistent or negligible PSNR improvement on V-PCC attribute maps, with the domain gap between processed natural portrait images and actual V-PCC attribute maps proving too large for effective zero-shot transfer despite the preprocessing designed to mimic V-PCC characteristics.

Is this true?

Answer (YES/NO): NO